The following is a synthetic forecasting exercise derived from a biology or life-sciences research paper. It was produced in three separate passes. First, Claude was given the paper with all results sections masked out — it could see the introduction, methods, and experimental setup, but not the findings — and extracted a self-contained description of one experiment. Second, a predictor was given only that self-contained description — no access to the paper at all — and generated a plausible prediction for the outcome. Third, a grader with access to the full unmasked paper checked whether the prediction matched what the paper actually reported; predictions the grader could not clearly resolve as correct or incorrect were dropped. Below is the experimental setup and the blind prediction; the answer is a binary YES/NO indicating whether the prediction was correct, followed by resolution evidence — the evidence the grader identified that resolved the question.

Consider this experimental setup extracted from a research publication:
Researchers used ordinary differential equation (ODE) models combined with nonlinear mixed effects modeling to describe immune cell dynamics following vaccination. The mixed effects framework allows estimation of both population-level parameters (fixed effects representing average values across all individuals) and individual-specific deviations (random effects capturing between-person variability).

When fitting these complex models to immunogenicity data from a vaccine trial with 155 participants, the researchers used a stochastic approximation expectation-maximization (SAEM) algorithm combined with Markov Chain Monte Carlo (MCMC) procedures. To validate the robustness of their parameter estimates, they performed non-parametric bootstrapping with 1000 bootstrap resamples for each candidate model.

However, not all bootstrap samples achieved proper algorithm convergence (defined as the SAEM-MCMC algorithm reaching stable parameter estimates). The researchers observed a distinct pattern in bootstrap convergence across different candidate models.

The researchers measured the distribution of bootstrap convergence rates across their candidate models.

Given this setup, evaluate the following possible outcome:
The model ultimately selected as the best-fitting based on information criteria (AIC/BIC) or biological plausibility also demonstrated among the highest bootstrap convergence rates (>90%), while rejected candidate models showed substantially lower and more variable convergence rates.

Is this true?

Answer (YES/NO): NO